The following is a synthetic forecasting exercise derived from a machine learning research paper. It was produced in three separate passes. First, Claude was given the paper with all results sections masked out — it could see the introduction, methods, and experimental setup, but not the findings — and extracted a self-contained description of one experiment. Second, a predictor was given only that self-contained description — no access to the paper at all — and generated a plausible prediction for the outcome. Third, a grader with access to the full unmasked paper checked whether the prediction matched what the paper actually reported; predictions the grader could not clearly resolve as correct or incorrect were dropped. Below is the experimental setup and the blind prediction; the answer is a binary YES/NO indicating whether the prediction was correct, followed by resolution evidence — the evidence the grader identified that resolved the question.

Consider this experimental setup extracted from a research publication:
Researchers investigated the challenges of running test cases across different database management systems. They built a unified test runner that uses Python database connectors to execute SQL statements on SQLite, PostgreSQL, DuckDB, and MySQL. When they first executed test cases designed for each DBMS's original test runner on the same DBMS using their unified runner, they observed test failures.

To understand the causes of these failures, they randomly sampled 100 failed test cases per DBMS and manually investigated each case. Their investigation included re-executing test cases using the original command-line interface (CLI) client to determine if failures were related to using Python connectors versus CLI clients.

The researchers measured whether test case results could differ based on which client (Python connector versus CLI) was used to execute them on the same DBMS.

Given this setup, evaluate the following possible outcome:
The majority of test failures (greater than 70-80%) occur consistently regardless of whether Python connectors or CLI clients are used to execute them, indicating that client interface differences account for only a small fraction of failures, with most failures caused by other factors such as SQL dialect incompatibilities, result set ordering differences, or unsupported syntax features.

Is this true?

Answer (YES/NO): NO